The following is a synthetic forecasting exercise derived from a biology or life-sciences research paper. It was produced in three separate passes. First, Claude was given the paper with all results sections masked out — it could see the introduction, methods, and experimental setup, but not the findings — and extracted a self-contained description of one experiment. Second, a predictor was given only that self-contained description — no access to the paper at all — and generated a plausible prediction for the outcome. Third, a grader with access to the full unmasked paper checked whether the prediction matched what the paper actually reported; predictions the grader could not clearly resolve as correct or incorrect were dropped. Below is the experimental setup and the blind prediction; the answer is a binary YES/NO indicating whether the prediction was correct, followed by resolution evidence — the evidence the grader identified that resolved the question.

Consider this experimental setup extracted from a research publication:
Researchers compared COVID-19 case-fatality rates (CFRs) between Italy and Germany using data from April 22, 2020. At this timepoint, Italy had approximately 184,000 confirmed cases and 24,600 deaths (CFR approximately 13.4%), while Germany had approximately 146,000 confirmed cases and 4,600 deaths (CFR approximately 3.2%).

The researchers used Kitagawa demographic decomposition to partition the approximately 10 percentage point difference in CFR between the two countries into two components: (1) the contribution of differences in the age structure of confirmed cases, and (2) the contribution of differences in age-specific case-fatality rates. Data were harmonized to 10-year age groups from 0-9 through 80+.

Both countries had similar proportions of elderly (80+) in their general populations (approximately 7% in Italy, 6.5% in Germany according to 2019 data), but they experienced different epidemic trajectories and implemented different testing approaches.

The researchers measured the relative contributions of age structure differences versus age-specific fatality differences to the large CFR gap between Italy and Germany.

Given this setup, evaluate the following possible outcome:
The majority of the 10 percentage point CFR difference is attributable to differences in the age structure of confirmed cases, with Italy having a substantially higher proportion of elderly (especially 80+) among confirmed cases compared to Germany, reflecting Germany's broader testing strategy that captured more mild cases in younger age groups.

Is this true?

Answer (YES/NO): YES